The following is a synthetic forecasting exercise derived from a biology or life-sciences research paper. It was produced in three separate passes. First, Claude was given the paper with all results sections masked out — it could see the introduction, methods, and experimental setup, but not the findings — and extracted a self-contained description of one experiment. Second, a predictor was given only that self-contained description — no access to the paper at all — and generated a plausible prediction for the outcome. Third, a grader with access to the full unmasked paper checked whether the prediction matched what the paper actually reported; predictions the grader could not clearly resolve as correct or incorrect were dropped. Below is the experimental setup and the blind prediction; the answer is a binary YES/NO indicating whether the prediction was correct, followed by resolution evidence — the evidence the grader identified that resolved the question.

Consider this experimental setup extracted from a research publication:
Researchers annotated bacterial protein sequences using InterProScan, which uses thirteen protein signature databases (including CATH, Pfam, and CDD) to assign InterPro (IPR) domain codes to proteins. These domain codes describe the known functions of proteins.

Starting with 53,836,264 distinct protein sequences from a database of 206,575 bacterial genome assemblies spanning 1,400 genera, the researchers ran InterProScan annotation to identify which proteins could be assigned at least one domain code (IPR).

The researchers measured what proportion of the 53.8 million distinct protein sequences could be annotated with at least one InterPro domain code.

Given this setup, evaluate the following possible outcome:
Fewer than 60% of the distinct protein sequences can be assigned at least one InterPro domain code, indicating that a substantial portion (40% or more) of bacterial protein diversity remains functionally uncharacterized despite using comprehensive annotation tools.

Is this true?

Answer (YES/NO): NO